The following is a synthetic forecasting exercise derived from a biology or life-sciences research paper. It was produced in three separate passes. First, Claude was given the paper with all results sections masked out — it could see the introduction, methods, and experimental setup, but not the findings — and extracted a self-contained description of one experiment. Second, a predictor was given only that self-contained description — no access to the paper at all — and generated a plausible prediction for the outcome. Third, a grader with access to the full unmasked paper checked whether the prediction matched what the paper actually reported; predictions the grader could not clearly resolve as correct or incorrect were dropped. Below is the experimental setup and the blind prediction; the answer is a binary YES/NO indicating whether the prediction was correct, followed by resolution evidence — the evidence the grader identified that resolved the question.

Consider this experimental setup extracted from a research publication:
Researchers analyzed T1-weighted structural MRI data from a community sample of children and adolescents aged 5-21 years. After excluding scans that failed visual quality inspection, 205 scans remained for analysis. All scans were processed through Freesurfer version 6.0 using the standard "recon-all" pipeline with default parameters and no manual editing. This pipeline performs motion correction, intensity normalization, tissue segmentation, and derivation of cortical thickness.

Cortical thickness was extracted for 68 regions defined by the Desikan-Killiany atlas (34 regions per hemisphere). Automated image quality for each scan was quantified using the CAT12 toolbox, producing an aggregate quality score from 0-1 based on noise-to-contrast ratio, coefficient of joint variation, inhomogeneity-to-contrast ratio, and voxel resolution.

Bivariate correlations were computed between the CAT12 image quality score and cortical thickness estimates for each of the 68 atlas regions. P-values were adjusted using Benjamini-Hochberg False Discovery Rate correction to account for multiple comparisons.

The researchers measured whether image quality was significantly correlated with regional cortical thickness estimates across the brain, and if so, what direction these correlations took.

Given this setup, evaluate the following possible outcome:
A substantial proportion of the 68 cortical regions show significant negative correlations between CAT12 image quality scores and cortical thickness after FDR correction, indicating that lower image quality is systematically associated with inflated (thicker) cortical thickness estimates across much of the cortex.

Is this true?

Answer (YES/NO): NO